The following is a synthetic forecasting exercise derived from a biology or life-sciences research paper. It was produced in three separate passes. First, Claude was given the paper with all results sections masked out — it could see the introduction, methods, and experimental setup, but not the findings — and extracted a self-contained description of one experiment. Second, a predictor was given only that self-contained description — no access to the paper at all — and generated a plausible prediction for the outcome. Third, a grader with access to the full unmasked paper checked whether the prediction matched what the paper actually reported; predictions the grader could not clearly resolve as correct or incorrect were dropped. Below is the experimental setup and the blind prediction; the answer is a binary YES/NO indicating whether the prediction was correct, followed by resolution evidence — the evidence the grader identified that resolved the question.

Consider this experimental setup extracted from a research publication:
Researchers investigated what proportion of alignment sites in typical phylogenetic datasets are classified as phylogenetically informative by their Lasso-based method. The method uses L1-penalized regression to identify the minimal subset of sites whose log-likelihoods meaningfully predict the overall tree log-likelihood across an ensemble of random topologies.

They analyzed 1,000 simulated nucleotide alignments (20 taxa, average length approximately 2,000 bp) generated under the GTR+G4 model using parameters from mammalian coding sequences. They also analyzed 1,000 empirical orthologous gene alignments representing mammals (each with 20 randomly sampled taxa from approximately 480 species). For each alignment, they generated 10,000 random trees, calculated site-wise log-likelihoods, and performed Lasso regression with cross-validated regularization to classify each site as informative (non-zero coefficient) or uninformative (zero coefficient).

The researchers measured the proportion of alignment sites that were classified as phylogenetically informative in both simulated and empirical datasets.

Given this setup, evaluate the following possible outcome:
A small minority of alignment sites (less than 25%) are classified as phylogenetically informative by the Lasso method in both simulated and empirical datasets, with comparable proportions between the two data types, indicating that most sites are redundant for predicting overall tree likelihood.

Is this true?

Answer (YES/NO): YES